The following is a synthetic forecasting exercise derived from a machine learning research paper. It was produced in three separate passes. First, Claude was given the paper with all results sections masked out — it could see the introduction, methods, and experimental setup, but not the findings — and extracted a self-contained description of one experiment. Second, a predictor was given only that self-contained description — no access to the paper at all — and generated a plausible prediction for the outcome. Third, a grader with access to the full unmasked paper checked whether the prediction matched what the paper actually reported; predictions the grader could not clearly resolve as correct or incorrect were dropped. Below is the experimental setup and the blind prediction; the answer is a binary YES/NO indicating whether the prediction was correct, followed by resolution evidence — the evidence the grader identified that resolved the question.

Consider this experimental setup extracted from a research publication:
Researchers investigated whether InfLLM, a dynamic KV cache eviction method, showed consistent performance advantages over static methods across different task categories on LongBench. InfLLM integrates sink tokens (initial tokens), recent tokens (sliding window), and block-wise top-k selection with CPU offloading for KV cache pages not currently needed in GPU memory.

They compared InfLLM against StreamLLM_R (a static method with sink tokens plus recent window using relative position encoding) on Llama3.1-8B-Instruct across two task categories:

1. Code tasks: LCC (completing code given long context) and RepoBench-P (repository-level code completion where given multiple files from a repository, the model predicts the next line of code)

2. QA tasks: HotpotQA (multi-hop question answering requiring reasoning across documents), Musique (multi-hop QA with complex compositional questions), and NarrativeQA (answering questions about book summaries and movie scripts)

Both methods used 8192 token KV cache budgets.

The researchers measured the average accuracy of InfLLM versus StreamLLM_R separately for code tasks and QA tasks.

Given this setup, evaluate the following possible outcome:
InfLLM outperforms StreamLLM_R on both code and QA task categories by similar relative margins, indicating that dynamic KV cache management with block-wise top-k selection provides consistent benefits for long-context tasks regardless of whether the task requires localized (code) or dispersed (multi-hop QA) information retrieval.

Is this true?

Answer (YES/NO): NO